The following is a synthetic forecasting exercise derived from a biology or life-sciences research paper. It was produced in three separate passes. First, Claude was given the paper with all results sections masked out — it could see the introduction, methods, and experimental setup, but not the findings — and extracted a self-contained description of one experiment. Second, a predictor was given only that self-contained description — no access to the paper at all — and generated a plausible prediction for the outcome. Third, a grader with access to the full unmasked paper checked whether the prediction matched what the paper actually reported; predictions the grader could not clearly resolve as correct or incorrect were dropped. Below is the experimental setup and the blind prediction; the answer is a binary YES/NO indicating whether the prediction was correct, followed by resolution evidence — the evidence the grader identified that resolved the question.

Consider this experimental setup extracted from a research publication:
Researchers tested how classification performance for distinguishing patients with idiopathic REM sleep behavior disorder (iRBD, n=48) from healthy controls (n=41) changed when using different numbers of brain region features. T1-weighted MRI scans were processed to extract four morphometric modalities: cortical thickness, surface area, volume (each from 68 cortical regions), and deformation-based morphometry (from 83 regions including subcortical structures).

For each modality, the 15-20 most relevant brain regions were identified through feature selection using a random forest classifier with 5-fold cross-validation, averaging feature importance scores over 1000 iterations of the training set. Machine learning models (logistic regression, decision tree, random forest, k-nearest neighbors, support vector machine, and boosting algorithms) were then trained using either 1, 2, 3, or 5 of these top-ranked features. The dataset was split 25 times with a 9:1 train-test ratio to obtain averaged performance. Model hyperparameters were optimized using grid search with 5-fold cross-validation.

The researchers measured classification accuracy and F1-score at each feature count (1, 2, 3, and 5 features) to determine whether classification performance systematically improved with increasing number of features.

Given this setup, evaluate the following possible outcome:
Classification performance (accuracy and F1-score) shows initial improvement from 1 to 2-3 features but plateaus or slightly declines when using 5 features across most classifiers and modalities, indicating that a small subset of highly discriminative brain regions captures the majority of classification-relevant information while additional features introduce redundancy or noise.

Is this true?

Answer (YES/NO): NO